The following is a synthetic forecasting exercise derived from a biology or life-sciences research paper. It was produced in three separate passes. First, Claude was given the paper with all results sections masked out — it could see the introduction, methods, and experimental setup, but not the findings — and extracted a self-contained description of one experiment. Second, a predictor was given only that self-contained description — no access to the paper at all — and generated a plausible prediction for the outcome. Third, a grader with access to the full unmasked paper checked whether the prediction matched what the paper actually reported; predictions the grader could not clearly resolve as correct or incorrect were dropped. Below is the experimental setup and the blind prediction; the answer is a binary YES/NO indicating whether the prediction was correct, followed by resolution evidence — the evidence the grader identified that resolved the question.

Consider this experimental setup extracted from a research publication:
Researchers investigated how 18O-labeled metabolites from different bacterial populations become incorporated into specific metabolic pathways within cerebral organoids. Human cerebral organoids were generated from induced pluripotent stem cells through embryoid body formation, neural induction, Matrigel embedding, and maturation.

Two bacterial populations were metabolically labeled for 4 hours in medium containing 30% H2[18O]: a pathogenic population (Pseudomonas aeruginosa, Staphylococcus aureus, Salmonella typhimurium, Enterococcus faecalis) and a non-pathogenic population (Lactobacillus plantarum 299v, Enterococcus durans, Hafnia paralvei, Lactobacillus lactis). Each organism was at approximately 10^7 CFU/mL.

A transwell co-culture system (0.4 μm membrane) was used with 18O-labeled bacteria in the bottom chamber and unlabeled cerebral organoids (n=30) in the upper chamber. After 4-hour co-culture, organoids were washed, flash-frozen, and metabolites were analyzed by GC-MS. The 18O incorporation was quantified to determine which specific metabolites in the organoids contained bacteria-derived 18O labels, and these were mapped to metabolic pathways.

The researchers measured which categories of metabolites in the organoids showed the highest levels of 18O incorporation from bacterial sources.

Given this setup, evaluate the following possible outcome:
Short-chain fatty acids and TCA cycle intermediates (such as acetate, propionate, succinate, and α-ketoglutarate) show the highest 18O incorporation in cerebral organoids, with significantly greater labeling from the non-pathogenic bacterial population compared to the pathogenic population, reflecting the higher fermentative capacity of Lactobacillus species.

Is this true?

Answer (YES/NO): NO